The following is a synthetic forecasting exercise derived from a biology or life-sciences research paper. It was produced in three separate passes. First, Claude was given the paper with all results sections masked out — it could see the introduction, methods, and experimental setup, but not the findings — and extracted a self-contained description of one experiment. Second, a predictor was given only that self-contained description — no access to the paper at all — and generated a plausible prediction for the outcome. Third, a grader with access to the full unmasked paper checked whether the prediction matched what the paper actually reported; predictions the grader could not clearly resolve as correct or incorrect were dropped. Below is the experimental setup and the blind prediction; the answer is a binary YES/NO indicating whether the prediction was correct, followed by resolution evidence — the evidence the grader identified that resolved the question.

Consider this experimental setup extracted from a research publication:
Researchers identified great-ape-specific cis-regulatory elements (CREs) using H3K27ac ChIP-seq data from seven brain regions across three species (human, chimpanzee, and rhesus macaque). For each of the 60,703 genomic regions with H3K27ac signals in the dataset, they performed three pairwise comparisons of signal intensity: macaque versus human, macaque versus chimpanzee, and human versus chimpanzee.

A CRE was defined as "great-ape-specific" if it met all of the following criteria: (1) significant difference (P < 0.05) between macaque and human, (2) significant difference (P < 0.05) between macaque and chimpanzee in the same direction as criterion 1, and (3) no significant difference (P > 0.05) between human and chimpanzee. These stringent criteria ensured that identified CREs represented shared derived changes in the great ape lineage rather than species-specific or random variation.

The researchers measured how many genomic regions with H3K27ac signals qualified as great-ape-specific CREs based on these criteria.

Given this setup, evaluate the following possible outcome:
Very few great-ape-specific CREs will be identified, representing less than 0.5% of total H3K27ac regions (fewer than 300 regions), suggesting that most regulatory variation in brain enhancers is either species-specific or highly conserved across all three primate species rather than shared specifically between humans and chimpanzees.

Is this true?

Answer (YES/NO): NO